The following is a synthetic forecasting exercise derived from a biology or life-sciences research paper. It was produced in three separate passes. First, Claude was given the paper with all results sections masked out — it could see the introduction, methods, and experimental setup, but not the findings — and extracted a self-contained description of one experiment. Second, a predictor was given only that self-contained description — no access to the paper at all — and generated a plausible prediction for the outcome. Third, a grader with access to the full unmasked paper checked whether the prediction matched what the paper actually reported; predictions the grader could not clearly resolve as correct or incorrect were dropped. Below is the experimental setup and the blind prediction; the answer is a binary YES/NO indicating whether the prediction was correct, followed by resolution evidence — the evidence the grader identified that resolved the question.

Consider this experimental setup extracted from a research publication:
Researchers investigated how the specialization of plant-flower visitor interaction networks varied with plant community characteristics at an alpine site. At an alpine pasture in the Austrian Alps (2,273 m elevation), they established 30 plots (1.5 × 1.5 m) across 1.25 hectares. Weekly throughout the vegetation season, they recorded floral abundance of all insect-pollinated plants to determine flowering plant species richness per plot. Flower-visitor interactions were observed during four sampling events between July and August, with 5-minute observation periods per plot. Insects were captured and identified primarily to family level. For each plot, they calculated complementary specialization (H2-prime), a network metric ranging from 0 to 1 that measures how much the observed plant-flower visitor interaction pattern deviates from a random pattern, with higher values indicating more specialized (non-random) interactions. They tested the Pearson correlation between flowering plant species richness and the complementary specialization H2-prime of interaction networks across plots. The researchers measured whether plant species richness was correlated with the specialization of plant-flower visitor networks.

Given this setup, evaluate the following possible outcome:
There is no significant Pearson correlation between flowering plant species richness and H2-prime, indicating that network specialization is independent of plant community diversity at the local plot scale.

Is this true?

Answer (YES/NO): YES